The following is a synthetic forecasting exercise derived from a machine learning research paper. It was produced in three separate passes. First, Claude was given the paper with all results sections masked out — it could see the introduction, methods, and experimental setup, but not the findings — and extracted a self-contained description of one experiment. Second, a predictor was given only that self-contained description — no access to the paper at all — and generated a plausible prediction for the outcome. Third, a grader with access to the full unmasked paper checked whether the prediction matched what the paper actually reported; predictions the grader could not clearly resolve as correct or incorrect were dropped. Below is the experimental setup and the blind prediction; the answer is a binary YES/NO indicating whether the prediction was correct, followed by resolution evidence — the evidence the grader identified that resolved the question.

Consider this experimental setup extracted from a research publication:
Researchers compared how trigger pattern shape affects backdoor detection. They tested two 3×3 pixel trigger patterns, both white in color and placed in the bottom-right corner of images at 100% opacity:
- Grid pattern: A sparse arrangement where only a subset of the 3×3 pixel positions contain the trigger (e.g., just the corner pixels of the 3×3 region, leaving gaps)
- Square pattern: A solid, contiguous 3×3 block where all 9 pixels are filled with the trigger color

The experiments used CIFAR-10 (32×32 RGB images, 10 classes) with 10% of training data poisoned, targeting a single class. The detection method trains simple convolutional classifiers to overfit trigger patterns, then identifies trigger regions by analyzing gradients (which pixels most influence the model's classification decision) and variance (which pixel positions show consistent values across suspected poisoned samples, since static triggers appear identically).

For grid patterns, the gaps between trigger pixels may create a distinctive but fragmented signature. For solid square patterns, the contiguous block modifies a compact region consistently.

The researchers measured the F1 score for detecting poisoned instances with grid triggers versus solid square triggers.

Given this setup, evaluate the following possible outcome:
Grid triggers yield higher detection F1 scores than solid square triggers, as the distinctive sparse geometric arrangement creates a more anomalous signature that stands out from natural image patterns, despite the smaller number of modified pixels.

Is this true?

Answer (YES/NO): YES